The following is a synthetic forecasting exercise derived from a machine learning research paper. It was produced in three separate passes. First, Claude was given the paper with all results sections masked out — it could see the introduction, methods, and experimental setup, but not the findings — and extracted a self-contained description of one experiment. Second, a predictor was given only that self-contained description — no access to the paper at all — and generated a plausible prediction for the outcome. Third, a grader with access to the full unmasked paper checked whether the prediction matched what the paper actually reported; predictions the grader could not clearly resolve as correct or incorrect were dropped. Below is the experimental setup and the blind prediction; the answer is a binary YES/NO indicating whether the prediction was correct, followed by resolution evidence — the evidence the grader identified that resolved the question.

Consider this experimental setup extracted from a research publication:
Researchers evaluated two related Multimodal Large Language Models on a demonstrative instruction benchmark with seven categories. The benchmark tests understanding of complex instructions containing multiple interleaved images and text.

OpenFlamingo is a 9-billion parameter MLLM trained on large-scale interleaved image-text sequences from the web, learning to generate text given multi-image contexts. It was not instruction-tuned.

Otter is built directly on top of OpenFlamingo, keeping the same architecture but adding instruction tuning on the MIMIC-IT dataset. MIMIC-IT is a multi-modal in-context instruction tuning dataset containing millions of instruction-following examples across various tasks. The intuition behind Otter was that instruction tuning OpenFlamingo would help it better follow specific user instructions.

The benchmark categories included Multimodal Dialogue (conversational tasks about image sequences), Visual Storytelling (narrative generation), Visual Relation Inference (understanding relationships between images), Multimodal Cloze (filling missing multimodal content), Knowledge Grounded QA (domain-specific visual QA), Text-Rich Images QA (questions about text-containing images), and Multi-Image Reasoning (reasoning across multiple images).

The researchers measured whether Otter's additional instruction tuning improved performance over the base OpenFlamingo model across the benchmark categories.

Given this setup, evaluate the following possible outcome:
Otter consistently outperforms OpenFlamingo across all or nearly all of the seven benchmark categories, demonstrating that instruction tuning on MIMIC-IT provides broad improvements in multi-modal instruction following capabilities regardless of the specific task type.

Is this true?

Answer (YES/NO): NO